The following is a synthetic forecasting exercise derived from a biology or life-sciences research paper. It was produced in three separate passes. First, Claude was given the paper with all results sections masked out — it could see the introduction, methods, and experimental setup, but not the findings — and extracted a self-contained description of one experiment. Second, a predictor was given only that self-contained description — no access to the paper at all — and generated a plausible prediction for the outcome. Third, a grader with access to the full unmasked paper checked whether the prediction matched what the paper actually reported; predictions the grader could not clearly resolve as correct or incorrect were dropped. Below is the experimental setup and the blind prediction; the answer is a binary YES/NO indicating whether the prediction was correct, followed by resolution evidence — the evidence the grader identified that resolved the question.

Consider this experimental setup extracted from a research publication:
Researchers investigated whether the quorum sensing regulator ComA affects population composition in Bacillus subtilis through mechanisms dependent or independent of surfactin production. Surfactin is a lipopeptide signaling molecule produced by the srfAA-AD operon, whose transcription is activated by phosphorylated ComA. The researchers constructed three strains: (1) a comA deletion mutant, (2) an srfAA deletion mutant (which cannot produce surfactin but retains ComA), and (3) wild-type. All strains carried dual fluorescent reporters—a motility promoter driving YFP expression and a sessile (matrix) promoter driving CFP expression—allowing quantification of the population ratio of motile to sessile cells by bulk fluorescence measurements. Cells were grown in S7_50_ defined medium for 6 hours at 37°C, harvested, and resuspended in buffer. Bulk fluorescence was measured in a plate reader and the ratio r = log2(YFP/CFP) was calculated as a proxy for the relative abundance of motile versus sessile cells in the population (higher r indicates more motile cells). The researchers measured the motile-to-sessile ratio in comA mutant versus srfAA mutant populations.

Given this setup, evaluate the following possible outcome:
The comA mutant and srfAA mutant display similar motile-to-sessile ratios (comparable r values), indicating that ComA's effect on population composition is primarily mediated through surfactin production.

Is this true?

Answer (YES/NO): NO